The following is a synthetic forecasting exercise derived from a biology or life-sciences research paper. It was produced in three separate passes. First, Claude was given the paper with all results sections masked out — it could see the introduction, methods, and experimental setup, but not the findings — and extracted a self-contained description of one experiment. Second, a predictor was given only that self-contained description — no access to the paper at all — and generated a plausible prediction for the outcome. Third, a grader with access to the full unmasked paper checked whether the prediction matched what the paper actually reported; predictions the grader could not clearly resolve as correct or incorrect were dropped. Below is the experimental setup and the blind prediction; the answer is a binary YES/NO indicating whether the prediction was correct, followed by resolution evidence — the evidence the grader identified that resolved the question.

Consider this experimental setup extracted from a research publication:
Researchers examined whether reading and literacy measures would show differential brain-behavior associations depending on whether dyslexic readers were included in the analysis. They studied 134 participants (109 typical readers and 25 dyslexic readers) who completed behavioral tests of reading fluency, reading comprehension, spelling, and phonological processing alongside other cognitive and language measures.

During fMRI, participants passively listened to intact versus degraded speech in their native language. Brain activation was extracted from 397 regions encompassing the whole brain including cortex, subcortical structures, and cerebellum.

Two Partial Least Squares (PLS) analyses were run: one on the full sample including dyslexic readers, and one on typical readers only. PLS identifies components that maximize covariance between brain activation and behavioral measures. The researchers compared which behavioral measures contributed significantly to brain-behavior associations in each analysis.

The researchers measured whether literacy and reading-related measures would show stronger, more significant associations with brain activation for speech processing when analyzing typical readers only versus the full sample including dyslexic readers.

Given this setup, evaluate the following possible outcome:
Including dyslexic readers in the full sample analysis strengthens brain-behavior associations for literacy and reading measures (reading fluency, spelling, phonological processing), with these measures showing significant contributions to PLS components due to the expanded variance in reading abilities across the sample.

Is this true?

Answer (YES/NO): NO